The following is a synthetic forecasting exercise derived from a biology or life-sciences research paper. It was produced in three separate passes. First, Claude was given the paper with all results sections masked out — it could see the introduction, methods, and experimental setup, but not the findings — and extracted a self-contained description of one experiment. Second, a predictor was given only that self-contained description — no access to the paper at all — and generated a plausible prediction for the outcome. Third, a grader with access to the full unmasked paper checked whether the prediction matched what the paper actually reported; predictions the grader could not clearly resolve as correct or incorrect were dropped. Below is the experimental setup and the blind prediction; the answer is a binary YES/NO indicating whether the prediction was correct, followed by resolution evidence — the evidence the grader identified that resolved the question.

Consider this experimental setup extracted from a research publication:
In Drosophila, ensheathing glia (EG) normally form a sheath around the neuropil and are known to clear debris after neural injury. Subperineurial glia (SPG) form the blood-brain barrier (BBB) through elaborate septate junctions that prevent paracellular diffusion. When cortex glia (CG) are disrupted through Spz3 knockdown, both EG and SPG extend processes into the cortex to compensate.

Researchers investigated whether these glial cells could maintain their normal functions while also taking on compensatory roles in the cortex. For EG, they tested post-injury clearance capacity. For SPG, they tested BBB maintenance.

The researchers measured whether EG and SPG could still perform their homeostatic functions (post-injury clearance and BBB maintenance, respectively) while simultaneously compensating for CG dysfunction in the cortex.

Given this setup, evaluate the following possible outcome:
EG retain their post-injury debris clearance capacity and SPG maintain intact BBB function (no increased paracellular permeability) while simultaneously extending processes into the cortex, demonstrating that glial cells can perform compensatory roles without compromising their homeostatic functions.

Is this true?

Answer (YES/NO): YES